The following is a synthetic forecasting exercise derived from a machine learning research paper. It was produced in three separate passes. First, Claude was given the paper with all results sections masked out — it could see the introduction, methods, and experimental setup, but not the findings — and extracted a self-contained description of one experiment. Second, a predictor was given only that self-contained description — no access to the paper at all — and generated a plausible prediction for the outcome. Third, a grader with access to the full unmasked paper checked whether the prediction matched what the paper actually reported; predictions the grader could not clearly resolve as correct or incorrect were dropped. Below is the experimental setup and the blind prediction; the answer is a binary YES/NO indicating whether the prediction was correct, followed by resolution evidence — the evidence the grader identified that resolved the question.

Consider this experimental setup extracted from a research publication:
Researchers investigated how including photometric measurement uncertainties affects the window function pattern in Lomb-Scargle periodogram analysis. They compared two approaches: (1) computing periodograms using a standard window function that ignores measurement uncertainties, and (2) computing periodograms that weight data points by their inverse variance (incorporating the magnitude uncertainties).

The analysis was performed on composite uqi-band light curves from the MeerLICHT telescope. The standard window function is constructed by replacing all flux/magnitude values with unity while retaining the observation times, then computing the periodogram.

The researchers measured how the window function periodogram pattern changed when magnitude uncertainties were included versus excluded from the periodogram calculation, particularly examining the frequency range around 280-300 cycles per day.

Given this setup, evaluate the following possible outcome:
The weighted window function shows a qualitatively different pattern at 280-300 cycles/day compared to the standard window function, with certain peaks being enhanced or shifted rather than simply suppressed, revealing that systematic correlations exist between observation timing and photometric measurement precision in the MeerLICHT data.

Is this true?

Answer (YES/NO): YES